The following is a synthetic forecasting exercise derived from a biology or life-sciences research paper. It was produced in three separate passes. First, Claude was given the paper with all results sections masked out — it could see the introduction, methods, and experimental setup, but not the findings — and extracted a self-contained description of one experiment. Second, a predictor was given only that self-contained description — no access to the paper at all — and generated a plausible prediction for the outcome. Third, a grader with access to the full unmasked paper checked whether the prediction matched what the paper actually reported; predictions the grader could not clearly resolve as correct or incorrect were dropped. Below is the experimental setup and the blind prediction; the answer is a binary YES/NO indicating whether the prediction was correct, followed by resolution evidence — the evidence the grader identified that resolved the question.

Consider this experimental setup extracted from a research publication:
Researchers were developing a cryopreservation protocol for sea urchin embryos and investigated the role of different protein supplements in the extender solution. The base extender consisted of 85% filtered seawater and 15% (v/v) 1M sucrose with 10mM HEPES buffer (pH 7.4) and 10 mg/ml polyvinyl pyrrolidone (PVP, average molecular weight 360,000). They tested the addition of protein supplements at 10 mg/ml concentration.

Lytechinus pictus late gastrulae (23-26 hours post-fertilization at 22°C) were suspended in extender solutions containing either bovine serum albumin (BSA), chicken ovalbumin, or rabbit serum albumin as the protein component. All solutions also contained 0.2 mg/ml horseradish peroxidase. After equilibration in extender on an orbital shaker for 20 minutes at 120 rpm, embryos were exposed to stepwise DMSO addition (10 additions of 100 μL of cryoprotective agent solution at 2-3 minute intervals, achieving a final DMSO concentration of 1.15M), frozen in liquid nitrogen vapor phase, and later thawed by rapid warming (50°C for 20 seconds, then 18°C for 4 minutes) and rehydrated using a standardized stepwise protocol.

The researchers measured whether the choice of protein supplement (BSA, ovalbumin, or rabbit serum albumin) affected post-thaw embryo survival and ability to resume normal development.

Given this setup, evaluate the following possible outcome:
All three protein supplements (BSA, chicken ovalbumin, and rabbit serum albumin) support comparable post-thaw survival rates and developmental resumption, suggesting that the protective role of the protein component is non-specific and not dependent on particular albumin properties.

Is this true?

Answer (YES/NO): YES